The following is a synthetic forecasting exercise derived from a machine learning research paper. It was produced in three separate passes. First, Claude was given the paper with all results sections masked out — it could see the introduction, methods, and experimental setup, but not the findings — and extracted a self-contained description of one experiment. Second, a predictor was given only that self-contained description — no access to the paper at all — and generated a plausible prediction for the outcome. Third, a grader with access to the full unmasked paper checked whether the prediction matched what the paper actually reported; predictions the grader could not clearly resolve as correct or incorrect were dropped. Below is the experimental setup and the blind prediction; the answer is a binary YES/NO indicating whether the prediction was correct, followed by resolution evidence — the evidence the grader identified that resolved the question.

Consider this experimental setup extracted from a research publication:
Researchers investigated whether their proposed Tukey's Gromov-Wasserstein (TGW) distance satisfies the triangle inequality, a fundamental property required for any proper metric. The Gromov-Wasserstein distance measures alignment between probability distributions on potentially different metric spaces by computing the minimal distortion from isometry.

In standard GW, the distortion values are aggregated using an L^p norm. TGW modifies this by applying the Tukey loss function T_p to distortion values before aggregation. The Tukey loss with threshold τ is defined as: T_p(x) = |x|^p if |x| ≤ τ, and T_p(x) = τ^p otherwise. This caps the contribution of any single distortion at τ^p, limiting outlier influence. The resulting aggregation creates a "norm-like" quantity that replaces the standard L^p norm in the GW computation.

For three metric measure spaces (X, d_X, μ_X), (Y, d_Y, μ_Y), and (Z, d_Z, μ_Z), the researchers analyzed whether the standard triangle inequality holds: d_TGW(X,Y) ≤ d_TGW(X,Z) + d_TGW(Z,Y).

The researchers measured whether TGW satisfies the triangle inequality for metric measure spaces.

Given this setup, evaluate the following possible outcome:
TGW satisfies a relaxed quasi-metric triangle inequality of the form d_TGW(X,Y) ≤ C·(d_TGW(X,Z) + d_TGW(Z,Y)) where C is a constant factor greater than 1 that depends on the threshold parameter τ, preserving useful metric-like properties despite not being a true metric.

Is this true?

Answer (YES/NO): NO